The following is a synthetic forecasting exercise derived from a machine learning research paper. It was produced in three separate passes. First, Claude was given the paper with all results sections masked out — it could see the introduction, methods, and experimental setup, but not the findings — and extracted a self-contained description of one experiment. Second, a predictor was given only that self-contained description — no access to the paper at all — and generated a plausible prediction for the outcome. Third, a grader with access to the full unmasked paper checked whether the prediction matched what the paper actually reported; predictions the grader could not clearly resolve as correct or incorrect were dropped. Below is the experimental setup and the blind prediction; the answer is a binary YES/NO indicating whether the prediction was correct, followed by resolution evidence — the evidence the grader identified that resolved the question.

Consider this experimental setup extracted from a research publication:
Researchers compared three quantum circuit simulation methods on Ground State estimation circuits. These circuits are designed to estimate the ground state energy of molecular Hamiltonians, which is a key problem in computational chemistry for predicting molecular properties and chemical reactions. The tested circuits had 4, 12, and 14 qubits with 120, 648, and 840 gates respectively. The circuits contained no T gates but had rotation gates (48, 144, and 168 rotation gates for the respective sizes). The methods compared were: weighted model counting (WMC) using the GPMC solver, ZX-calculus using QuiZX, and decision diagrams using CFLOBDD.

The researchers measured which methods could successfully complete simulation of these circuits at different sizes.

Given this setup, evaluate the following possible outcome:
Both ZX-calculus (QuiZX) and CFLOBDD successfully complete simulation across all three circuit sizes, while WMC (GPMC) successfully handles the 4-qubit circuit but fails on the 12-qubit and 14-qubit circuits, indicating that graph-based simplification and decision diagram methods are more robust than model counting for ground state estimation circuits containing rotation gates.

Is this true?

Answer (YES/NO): NO